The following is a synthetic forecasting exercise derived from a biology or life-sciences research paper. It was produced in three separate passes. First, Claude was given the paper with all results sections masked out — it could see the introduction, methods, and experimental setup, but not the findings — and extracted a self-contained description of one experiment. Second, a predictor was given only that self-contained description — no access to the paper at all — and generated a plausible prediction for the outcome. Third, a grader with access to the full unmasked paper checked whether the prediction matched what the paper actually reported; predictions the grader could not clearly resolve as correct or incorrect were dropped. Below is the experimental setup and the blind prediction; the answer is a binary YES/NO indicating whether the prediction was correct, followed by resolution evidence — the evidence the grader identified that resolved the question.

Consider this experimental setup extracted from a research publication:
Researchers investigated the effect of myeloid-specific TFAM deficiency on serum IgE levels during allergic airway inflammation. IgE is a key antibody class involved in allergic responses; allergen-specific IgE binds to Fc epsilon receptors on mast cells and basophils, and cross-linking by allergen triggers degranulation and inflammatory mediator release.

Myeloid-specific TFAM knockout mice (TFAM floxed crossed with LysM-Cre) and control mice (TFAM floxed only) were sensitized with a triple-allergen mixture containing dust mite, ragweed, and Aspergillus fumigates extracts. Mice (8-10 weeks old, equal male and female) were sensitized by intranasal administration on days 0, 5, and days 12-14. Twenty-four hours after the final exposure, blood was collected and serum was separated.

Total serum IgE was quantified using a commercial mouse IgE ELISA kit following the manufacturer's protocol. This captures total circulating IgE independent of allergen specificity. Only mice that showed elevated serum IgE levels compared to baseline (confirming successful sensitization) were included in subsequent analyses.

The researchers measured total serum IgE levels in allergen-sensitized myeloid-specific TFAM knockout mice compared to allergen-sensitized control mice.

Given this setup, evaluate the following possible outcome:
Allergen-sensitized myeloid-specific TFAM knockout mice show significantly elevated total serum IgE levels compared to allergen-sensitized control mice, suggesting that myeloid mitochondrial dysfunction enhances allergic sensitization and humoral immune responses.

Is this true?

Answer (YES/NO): NO